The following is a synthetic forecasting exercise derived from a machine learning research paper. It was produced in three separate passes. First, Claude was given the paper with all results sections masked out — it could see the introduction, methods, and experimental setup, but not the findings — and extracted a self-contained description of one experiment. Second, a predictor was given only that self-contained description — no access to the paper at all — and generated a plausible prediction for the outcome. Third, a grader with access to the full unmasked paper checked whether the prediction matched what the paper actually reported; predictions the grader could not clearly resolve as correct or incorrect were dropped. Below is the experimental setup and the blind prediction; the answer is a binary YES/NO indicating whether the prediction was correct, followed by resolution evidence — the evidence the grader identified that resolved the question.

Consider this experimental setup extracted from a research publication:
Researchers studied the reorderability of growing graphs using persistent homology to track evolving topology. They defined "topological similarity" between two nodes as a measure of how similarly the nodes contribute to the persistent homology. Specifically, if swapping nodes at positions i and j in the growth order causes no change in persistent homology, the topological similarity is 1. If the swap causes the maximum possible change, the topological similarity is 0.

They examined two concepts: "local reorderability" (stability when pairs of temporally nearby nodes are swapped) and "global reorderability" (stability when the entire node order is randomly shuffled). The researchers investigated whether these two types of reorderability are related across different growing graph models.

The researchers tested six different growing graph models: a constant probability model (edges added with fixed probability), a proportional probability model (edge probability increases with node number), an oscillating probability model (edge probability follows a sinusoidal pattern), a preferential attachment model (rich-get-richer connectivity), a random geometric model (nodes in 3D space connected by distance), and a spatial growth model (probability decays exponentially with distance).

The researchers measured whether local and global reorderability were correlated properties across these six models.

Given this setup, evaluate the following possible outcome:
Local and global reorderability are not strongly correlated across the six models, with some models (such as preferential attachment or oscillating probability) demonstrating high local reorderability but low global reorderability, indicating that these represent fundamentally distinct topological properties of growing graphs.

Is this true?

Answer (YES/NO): YES